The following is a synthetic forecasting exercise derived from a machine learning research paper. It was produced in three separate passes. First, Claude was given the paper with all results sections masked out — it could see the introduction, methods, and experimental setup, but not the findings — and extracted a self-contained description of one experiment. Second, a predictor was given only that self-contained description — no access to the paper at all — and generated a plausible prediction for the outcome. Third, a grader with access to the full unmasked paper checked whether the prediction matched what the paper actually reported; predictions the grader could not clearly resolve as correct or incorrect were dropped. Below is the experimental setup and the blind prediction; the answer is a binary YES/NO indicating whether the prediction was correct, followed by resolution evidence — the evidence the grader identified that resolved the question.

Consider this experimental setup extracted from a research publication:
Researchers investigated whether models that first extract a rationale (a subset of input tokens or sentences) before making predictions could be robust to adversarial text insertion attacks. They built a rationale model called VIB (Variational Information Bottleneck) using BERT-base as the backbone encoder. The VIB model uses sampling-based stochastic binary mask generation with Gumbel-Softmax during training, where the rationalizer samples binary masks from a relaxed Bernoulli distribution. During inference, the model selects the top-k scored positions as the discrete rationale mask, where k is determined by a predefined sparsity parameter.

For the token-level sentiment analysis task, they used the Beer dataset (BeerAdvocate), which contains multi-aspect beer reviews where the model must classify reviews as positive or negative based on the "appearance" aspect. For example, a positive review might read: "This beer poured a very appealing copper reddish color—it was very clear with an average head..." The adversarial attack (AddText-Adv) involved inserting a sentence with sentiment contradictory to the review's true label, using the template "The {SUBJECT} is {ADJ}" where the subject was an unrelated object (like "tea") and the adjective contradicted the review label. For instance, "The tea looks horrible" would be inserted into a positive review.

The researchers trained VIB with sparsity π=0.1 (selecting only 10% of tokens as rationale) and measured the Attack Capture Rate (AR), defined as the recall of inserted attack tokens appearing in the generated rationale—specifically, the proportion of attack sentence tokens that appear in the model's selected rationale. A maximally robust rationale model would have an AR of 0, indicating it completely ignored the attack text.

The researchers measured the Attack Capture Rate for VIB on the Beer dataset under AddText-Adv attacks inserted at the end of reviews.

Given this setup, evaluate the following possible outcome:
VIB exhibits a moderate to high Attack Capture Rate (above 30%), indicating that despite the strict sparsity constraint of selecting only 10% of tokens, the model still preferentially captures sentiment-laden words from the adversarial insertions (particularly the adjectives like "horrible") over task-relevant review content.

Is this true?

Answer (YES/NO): NO